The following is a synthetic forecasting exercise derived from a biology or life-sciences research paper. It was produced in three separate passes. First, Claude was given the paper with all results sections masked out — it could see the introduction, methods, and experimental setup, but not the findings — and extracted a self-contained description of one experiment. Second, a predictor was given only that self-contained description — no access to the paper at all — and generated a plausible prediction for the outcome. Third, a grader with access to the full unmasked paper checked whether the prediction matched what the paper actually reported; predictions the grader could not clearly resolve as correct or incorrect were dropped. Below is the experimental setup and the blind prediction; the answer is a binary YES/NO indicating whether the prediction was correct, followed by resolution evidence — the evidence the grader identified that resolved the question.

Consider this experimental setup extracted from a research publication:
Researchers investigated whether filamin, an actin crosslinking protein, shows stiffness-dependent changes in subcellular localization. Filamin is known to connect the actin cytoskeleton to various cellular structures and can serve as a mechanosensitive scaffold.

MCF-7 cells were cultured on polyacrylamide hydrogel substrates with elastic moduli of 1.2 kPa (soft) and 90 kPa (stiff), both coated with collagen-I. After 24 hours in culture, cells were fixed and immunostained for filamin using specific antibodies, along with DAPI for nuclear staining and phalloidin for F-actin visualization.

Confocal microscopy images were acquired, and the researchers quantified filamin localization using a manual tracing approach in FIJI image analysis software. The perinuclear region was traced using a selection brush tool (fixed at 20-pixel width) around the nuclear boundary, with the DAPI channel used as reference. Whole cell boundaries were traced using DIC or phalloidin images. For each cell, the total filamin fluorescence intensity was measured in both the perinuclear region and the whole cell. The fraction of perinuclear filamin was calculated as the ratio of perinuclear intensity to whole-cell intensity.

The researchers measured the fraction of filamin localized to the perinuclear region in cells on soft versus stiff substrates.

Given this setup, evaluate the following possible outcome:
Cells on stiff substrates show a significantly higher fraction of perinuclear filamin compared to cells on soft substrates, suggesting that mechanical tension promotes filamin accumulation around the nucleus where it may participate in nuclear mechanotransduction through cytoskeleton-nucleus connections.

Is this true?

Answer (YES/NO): YES